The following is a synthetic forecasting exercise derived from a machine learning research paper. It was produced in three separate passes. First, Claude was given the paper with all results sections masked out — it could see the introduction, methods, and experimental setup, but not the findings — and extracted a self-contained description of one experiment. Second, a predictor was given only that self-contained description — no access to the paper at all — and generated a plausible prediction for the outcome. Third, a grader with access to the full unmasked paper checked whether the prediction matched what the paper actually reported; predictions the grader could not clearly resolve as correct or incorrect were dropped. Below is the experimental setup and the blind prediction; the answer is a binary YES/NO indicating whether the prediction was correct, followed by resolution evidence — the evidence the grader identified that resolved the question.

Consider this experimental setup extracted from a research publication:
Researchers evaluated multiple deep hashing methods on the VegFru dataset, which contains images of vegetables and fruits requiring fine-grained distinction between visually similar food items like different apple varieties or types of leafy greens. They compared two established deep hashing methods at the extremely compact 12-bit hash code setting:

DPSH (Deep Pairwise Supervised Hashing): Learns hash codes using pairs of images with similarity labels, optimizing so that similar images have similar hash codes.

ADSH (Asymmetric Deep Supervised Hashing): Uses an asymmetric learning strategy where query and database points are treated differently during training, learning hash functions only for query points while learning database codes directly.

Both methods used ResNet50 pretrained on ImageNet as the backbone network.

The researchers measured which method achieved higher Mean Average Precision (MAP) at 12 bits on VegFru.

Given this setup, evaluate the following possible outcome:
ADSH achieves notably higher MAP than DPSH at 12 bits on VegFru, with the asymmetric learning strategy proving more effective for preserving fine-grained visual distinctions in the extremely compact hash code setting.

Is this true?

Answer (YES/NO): YES